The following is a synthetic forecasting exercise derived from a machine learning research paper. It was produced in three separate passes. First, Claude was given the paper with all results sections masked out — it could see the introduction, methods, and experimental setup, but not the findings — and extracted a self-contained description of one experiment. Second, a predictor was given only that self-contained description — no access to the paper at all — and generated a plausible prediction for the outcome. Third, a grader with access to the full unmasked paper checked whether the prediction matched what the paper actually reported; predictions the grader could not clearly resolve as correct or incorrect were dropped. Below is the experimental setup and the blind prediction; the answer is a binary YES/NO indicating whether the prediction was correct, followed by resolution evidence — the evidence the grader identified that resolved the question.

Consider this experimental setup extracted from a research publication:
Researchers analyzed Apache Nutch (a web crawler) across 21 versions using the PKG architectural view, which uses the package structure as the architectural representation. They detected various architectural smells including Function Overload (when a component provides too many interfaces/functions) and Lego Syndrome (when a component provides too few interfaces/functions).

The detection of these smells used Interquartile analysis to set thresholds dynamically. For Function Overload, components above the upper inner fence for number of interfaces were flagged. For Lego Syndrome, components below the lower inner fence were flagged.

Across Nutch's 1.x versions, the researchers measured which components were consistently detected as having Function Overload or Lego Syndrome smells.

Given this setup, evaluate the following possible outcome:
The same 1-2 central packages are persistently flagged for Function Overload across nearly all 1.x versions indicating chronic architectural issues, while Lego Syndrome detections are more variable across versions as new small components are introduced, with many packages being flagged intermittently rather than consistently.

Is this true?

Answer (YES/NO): NO